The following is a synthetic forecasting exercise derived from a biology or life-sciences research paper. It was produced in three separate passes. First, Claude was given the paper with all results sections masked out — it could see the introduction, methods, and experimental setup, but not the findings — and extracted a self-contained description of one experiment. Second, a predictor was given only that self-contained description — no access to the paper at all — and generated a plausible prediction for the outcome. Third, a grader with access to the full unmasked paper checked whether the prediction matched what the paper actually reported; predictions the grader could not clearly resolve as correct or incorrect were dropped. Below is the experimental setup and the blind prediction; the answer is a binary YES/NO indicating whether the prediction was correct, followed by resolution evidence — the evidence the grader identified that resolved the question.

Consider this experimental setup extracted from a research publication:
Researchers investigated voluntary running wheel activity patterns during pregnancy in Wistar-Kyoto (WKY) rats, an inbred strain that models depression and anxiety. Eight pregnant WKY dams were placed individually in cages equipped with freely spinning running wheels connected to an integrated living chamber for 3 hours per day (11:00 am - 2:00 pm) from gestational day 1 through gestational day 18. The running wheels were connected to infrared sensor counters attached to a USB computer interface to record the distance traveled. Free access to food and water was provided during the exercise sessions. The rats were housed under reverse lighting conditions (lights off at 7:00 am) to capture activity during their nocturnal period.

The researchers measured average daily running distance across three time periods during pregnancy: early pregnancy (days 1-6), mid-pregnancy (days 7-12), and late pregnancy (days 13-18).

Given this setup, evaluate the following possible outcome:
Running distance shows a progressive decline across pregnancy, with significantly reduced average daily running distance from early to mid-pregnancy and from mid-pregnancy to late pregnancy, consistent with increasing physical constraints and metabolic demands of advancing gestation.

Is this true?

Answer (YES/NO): NO